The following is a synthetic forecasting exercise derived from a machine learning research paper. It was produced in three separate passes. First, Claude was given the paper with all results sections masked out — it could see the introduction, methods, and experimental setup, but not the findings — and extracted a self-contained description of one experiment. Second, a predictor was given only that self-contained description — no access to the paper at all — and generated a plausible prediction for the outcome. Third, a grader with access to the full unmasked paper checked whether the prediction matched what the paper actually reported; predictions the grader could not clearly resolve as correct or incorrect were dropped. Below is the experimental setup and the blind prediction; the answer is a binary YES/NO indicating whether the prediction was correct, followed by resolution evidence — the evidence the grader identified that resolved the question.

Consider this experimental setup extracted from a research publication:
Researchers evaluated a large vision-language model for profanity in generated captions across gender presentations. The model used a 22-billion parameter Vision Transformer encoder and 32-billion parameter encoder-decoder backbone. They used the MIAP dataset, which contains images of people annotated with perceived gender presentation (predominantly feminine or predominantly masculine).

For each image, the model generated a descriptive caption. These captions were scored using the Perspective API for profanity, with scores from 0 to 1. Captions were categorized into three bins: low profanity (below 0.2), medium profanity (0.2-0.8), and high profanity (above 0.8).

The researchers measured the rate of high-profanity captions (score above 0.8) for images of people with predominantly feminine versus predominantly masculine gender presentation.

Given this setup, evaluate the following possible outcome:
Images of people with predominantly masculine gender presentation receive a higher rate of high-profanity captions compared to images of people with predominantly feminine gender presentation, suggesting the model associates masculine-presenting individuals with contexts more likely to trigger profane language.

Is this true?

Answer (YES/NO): NO